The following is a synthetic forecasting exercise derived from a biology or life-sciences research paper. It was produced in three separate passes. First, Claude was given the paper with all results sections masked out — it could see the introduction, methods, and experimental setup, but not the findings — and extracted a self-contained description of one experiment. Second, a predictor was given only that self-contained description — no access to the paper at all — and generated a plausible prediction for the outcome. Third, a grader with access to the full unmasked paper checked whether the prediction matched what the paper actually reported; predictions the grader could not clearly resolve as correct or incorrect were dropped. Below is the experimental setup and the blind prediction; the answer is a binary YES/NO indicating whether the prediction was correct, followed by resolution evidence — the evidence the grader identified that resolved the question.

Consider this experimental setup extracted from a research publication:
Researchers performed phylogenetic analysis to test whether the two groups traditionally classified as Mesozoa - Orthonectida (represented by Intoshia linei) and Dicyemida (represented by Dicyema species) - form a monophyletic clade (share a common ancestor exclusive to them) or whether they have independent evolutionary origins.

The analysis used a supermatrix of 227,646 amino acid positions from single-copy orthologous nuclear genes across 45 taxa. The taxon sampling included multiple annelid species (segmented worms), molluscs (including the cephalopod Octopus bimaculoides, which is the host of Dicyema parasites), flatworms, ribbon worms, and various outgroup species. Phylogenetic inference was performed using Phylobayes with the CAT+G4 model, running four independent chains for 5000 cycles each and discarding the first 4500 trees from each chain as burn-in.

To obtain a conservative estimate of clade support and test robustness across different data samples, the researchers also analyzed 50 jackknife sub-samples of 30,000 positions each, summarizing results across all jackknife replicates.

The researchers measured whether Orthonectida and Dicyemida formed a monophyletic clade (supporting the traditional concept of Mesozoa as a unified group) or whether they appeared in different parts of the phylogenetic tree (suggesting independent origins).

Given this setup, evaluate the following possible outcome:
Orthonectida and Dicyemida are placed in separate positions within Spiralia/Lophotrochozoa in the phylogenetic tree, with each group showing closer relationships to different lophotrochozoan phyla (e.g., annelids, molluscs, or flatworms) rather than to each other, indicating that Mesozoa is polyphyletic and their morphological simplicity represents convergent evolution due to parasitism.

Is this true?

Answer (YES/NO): YES